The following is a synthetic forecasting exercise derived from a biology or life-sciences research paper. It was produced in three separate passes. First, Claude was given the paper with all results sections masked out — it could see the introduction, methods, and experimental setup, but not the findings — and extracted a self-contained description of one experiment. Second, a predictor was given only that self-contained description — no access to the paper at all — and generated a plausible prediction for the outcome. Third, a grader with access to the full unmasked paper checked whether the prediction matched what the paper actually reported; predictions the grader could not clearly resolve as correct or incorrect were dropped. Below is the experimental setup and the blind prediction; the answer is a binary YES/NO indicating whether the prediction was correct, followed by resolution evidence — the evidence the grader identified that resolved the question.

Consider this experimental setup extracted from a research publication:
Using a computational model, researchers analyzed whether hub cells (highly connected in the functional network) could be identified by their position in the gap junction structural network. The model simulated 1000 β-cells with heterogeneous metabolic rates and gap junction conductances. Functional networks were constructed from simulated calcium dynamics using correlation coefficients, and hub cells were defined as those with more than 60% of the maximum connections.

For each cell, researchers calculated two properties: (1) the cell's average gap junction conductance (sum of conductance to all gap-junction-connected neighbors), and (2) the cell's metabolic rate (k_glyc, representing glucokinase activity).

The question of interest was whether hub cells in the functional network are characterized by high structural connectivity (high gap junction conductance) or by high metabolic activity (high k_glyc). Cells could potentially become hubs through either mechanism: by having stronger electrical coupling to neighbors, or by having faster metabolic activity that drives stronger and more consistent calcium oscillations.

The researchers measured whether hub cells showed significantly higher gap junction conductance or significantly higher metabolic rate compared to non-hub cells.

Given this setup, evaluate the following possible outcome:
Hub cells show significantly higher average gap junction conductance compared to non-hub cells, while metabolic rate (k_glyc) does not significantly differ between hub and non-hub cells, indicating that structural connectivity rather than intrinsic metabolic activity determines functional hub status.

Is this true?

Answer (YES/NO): NO